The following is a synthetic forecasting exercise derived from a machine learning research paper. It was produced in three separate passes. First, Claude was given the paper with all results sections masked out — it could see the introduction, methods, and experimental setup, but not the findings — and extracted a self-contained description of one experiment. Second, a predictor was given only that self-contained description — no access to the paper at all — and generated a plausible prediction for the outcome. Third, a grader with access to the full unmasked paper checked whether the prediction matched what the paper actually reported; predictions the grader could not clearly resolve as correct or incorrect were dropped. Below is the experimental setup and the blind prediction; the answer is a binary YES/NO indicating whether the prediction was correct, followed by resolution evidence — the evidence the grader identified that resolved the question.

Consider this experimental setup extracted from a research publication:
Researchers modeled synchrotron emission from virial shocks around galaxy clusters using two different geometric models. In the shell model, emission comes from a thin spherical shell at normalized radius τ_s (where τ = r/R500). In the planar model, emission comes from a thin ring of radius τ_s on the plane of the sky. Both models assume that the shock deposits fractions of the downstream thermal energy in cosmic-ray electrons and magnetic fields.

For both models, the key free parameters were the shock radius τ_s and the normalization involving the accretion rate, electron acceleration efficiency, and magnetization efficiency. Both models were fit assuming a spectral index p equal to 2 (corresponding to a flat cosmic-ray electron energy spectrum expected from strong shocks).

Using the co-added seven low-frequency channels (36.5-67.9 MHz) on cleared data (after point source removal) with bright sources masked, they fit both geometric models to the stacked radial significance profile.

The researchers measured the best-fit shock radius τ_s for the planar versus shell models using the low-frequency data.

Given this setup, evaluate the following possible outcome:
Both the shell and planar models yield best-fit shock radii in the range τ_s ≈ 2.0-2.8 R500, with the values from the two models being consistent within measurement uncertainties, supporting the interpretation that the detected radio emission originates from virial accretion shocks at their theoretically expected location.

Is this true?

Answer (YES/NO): NO